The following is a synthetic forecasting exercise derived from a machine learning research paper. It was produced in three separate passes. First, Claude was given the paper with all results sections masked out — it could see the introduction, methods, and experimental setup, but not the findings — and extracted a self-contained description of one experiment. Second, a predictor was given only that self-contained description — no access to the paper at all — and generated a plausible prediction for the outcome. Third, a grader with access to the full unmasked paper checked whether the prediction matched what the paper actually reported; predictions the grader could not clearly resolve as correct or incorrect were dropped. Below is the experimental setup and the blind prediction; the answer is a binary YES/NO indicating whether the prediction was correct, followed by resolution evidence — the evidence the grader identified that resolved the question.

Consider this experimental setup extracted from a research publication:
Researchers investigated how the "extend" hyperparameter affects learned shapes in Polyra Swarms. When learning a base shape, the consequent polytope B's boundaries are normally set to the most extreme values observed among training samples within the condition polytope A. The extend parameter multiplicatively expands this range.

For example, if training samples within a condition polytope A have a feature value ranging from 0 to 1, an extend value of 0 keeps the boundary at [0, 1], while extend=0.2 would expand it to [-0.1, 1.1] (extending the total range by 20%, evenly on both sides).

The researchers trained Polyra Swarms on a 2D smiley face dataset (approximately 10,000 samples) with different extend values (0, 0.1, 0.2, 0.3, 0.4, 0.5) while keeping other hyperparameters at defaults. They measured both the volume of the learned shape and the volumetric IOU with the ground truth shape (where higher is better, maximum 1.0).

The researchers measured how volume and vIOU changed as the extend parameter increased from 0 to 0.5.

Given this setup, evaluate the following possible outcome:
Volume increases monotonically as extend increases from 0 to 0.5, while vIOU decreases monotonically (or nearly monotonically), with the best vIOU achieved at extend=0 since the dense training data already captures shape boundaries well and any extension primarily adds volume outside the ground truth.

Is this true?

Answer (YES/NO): NO